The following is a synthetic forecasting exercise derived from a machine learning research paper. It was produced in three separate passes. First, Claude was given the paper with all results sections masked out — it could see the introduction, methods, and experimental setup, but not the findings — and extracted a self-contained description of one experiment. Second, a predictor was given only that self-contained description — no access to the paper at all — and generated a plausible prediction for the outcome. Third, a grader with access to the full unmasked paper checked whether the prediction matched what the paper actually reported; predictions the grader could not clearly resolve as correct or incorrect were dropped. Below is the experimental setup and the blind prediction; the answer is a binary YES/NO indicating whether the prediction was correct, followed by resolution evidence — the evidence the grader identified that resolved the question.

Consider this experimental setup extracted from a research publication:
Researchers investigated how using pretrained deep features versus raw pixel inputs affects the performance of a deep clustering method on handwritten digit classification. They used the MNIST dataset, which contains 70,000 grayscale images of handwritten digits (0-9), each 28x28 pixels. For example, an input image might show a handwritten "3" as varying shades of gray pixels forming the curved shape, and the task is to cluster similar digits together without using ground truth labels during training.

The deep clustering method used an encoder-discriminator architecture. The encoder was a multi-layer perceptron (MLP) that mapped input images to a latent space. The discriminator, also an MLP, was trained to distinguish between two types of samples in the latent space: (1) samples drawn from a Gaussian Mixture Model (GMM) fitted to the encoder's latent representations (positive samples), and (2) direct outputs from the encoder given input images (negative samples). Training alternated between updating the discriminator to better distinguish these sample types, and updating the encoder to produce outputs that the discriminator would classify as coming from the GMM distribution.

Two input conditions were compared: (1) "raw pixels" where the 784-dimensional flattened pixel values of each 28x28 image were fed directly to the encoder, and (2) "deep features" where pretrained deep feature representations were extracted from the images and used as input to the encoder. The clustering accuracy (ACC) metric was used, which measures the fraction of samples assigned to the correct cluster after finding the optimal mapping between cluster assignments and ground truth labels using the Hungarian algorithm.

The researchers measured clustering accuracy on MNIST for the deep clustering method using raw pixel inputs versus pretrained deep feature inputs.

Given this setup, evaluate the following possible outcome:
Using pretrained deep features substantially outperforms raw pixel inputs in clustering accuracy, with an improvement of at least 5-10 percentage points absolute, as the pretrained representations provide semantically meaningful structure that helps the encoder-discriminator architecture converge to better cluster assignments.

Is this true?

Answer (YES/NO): YES